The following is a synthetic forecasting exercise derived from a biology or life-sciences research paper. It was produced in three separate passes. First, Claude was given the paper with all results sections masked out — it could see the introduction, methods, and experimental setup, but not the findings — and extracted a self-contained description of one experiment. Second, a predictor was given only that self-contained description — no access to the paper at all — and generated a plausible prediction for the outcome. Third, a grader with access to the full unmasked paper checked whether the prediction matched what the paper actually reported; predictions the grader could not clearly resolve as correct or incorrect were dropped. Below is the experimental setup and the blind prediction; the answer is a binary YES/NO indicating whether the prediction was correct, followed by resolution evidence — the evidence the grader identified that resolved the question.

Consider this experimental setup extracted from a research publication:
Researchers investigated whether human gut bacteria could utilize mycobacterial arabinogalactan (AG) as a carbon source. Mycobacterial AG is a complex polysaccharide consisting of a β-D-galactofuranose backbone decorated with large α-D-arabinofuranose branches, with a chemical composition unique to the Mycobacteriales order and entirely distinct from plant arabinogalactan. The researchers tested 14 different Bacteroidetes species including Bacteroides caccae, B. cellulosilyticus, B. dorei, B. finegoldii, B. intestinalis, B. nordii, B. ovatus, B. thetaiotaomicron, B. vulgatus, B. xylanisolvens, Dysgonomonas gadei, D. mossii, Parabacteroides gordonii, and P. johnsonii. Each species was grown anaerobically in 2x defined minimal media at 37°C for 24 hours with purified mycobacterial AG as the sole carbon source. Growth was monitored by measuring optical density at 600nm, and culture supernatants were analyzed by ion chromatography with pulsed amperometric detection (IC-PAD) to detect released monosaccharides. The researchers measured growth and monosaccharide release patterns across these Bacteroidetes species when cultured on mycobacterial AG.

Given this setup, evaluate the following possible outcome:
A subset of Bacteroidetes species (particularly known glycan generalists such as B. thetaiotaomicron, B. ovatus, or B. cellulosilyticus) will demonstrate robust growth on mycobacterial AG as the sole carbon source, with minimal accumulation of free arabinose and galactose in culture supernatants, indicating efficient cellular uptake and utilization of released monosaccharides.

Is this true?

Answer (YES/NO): NO